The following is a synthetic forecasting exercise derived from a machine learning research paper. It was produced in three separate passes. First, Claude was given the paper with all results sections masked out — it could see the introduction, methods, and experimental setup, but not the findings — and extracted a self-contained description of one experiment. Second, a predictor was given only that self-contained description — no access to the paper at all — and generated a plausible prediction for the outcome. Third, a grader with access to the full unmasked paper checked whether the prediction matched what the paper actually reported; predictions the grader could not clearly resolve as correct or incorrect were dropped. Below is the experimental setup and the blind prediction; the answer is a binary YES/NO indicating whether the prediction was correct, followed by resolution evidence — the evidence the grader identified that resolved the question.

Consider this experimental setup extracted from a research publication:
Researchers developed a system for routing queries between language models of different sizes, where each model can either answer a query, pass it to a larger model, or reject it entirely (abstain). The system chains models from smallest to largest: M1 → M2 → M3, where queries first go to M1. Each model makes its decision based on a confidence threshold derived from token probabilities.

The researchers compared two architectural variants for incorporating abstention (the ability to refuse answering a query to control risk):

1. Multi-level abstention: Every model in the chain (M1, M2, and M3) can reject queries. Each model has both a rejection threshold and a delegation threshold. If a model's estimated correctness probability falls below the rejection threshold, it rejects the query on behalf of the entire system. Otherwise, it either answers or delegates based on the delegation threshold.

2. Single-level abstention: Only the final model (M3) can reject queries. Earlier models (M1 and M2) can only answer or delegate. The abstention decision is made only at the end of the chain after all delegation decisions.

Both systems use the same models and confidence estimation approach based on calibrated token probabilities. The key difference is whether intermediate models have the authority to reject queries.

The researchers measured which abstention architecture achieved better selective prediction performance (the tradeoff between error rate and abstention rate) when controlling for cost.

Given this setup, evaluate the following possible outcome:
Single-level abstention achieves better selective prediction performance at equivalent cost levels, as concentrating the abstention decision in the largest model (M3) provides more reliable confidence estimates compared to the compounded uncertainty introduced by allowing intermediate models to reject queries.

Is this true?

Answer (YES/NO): NO